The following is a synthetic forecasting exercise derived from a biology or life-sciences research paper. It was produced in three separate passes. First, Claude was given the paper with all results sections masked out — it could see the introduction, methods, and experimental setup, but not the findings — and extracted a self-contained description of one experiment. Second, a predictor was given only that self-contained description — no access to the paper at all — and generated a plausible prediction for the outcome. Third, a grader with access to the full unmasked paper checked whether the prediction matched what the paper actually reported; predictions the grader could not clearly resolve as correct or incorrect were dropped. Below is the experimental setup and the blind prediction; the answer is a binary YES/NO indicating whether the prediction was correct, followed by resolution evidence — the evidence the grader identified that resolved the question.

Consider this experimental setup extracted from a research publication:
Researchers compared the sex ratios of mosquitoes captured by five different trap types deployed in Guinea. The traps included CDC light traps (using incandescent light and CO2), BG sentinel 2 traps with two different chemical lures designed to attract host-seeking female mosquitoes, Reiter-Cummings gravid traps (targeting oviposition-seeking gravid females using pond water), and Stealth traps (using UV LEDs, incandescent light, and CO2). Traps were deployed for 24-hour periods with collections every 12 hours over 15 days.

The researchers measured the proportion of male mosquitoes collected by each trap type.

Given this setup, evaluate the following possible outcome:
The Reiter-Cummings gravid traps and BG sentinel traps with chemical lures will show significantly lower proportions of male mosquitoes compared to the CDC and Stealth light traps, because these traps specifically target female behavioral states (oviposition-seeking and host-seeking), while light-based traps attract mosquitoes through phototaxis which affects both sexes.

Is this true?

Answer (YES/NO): YES